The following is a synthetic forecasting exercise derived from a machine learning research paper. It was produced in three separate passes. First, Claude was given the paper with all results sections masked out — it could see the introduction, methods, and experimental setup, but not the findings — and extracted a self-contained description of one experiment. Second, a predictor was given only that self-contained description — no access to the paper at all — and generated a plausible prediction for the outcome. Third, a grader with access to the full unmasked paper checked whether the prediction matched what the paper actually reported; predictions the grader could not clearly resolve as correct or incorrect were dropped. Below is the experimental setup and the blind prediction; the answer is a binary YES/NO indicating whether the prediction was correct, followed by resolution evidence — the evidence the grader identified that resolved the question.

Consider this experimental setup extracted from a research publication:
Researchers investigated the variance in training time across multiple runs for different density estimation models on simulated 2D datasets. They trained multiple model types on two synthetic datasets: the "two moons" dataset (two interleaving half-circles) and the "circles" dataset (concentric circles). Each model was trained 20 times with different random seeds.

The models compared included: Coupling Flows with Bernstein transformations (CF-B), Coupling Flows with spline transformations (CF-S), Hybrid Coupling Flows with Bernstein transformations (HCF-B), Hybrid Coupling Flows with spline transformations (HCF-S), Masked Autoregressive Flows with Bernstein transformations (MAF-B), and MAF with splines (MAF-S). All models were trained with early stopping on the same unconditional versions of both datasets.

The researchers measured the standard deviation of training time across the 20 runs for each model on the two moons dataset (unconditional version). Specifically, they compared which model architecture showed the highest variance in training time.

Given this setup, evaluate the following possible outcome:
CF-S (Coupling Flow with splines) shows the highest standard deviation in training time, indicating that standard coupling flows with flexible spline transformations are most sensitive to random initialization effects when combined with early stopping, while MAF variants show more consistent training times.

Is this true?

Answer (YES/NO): YES